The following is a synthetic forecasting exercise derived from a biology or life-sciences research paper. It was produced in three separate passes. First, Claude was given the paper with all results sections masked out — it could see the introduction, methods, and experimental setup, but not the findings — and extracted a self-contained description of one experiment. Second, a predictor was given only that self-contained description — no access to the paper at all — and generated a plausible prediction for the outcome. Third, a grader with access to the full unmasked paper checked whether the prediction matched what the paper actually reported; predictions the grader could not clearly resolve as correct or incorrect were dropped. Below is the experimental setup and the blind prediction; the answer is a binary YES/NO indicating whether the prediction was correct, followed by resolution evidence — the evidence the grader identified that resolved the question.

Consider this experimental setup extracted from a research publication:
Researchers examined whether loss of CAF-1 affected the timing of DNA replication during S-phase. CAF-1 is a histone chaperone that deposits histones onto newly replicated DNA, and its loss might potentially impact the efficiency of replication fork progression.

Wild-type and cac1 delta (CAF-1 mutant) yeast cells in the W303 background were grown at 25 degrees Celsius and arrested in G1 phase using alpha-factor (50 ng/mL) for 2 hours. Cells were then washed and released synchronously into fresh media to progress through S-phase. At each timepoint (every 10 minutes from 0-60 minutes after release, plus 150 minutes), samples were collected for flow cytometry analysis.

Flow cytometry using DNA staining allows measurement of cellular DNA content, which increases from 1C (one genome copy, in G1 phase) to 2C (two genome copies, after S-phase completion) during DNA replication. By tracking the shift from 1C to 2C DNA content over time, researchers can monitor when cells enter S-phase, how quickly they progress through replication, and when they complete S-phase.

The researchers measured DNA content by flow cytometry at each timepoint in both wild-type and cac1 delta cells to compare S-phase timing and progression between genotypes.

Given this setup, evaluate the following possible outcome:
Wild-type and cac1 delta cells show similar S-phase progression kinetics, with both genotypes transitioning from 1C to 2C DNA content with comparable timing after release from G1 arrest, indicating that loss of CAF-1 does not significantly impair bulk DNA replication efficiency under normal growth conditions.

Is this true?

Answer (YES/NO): YES